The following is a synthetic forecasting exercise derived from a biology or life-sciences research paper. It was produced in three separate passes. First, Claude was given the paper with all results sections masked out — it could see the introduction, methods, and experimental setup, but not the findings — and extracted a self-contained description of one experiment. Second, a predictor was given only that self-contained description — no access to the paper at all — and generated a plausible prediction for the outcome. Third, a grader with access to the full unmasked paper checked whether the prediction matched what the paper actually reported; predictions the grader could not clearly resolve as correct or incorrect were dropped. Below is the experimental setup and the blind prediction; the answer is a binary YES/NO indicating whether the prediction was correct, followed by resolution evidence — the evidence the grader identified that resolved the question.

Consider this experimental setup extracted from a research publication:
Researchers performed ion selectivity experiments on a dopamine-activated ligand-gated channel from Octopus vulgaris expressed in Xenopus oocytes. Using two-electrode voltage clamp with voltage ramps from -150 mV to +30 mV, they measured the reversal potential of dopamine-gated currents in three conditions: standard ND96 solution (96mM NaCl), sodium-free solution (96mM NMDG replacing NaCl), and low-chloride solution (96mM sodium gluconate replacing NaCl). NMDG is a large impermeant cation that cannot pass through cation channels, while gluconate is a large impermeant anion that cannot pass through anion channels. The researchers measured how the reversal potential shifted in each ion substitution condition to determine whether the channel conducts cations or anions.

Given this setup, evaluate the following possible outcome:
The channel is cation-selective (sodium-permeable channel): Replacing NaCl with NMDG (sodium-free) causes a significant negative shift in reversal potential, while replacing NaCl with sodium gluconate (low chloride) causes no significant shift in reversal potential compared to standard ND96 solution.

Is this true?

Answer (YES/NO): YES